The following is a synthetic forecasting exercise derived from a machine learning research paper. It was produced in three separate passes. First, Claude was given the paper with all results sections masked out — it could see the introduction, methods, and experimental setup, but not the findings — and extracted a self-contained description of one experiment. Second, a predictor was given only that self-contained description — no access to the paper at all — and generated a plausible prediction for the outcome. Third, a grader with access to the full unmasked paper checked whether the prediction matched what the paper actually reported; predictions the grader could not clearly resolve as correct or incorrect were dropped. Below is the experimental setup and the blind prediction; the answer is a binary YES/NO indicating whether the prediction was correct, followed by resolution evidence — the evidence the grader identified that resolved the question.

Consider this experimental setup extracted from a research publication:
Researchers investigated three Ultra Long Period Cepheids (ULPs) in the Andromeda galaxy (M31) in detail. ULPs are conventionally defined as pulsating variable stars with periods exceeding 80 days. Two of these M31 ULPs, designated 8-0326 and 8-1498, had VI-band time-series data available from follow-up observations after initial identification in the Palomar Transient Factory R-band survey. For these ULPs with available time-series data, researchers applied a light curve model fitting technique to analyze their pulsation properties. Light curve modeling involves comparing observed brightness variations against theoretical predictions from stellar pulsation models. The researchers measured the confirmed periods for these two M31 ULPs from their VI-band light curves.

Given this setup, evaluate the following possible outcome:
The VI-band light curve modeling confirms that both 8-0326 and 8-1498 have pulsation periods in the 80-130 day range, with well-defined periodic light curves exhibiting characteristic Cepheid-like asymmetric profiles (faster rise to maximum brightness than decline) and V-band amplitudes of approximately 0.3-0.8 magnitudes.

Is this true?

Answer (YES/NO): NO